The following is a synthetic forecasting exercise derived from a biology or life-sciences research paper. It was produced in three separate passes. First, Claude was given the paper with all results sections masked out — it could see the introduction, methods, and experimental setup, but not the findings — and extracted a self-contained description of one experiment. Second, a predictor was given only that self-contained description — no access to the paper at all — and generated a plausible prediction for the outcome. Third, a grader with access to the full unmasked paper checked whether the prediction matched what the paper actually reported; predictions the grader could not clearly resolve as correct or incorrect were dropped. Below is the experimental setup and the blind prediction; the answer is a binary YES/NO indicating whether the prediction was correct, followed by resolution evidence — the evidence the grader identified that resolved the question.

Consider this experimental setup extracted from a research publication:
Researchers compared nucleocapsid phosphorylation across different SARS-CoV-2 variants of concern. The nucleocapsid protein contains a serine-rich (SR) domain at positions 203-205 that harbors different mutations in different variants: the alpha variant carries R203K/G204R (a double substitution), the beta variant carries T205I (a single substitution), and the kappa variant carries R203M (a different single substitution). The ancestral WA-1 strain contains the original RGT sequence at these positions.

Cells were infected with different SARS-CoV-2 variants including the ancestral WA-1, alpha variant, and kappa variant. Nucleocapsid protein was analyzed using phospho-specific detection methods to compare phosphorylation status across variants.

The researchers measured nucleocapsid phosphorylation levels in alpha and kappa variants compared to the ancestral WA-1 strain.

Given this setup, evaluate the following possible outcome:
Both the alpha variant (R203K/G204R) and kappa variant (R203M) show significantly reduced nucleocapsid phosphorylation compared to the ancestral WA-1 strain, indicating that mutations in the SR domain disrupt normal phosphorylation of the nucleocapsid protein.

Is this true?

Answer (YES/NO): NO